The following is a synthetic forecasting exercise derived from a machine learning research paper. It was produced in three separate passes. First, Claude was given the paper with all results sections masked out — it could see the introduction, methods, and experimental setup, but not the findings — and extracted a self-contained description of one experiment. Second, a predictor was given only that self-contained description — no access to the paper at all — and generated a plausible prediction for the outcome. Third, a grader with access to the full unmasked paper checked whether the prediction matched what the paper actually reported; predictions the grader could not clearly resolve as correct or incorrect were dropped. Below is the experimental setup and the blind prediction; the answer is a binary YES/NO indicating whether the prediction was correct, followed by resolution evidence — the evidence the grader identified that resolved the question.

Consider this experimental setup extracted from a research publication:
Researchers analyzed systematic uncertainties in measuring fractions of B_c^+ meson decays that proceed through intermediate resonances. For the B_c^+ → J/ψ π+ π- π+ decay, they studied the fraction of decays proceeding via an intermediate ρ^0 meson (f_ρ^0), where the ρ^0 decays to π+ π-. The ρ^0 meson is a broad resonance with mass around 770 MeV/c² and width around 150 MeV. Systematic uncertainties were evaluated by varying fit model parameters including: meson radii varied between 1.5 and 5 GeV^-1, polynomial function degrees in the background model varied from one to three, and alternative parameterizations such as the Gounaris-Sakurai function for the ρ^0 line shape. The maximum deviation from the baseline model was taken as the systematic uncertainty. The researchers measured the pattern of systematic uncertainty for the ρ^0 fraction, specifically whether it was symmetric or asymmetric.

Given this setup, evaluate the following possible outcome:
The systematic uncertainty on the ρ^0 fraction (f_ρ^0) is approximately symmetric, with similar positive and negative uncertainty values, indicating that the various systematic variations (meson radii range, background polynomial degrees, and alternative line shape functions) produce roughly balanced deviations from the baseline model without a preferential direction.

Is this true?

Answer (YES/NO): NO